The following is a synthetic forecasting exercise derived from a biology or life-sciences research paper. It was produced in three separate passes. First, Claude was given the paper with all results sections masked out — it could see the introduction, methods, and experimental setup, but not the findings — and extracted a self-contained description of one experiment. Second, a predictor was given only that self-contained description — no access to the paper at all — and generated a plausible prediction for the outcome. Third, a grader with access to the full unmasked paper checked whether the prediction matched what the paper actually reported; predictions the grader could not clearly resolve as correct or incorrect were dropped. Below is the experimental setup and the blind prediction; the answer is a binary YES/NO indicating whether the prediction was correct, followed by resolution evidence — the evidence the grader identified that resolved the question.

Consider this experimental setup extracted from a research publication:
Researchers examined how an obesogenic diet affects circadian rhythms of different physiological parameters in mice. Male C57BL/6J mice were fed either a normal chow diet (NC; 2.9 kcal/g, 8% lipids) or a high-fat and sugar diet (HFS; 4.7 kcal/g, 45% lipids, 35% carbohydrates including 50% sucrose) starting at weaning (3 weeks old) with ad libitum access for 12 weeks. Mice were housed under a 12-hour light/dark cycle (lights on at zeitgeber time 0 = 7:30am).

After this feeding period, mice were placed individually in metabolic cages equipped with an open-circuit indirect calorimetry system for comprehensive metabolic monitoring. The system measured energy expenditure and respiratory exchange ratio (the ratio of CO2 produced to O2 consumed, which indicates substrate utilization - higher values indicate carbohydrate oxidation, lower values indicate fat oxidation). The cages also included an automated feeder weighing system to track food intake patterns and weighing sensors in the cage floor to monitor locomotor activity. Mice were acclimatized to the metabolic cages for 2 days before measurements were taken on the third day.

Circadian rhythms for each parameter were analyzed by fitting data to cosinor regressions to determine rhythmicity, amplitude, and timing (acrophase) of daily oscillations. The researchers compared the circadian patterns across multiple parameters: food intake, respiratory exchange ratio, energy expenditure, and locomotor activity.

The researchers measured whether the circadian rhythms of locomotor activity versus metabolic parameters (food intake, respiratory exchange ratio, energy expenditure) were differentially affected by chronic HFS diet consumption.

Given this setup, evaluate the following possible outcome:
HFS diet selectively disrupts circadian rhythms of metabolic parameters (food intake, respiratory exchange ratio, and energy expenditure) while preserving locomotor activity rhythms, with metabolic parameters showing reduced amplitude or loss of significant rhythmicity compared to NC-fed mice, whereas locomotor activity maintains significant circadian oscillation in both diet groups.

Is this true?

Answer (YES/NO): YES